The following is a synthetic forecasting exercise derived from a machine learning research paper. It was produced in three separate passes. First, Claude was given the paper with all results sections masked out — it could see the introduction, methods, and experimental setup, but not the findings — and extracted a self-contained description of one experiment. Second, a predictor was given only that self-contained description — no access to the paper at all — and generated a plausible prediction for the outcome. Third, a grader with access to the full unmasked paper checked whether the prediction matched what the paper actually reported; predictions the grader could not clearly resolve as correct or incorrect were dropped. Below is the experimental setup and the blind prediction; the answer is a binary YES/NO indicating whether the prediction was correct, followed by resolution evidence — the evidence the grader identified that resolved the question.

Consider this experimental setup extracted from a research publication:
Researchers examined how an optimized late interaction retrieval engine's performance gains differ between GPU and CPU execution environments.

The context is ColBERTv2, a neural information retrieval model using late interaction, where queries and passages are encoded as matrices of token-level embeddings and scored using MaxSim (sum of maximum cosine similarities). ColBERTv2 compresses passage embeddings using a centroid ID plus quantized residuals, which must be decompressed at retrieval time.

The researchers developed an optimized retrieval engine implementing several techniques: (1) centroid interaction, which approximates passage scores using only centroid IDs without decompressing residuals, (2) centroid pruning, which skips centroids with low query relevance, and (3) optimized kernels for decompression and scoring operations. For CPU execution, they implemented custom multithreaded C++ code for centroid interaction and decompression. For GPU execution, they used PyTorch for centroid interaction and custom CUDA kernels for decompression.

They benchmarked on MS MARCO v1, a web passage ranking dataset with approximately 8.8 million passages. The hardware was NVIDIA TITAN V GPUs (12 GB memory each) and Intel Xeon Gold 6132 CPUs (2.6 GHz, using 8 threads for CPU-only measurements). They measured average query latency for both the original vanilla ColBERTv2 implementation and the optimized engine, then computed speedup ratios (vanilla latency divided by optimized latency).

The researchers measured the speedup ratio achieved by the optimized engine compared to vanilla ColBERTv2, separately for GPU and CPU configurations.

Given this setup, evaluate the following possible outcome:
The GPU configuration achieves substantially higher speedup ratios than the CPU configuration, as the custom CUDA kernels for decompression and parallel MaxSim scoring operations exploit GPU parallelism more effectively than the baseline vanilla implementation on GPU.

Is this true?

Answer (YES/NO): NO